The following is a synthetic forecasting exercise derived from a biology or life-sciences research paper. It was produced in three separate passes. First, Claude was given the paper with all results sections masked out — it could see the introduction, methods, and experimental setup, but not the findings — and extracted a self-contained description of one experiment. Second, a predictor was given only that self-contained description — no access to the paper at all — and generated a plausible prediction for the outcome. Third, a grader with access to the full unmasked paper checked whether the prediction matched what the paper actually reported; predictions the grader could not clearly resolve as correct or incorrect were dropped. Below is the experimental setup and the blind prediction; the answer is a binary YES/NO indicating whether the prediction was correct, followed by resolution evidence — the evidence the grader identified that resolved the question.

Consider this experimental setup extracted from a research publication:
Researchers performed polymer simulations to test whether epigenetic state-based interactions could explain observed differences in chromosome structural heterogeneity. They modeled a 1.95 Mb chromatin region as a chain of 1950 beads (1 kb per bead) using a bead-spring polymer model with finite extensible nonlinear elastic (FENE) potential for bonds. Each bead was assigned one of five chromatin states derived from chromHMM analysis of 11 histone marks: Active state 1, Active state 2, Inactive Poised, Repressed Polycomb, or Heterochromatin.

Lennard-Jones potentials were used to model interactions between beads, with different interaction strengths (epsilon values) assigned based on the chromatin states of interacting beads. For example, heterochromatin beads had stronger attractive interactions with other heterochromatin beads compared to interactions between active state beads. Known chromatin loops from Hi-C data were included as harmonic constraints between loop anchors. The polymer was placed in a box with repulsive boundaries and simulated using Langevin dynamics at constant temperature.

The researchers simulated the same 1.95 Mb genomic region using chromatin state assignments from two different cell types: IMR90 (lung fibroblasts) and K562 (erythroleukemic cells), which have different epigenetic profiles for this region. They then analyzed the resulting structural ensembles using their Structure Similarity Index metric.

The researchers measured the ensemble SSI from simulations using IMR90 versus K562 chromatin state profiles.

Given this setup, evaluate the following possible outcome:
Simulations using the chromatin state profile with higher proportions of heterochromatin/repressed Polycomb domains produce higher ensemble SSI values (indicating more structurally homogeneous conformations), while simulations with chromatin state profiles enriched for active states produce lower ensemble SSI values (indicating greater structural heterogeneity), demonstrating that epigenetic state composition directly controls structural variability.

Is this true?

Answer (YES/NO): NO